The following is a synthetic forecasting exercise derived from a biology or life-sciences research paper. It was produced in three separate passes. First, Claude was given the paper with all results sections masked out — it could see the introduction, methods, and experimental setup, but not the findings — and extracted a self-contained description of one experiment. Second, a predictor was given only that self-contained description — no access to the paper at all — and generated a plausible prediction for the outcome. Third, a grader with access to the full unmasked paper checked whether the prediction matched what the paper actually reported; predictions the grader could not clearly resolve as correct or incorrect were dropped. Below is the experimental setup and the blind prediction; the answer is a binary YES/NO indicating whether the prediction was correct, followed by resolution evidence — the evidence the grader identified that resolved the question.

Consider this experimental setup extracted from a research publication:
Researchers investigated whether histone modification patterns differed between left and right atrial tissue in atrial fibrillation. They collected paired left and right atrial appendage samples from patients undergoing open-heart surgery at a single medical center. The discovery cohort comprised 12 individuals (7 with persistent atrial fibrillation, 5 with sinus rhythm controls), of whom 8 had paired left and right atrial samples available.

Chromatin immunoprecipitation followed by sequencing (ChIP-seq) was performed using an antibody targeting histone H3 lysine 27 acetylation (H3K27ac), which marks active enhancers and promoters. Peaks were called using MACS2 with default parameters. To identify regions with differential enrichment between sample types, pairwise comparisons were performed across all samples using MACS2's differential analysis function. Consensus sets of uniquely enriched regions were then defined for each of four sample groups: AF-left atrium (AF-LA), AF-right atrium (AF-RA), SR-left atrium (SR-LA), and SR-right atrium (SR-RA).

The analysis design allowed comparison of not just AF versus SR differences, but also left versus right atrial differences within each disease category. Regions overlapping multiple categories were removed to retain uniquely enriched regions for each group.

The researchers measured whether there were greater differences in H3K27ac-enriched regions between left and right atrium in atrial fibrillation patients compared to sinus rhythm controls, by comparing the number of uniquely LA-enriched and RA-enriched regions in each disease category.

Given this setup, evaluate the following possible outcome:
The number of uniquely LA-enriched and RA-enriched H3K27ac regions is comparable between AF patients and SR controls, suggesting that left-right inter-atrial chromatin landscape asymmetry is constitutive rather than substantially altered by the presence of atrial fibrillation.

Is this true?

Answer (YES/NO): YES